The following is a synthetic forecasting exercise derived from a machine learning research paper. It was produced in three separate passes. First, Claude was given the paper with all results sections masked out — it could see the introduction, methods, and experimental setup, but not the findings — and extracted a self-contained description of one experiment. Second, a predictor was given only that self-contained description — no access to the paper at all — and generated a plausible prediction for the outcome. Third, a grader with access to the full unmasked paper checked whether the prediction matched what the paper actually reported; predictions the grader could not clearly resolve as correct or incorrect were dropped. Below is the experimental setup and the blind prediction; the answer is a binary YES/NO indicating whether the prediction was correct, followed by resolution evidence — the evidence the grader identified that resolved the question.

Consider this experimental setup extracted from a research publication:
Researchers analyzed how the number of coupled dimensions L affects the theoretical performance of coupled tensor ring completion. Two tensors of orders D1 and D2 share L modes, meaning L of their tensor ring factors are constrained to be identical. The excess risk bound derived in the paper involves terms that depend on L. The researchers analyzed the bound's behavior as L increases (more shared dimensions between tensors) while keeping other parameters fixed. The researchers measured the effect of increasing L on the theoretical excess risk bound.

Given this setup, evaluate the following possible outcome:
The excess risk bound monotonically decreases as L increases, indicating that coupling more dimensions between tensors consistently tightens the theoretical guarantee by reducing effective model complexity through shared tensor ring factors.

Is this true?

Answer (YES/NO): YES